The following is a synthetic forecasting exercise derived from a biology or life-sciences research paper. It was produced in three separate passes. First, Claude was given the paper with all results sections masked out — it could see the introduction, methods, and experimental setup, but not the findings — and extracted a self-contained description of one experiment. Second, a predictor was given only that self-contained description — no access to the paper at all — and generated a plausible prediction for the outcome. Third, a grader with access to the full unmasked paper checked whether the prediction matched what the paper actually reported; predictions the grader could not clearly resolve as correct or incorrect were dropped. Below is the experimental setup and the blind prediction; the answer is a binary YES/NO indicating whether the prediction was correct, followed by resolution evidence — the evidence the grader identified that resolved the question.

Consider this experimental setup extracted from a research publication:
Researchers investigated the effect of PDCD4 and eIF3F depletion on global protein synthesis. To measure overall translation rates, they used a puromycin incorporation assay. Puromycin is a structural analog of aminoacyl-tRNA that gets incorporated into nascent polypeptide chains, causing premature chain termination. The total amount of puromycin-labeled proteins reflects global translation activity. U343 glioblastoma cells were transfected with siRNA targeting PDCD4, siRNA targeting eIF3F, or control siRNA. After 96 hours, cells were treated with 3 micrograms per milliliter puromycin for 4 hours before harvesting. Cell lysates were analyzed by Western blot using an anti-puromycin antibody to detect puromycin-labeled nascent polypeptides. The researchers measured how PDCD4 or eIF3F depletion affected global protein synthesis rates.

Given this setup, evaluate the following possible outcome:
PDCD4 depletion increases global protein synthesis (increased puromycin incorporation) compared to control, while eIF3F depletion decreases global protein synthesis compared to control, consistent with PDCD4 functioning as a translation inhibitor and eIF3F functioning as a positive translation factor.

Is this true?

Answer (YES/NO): NO